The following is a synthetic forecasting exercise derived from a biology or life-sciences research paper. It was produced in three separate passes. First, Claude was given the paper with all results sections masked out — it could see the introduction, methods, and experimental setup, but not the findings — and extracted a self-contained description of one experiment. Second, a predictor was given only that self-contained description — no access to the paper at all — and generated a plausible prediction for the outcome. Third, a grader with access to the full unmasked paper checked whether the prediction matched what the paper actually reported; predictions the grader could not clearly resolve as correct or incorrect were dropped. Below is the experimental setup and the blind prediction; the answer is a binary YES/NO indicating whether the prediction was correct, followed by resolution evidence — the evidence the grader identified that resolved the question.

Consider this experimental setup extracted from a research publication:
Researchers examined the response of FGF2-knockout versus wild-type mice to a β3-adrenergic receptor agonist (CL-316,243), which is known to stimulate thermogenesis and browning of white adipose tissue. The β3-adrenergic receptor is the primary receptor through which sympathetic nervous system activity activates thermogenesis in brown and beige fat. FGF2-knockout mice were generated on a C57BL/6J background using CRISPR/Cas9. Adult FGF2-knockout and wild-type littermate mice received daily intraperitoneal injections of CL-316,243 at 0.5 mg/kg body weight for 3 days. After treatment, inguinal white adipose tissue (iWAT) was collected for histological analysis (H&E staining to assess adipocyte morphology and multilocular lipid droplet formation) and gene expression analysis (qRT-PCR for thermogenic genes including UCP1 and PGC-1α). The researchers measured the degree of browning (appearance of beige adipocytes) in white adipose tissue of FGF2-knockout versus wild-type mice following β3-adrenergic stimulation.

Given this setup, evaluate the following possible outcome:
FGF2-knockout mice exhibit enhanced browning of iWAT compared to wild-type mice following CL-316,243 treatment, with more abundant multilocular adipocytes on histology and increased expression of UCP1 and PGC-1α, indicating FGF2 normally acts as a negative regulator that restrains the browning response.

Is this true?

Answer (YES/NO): NO